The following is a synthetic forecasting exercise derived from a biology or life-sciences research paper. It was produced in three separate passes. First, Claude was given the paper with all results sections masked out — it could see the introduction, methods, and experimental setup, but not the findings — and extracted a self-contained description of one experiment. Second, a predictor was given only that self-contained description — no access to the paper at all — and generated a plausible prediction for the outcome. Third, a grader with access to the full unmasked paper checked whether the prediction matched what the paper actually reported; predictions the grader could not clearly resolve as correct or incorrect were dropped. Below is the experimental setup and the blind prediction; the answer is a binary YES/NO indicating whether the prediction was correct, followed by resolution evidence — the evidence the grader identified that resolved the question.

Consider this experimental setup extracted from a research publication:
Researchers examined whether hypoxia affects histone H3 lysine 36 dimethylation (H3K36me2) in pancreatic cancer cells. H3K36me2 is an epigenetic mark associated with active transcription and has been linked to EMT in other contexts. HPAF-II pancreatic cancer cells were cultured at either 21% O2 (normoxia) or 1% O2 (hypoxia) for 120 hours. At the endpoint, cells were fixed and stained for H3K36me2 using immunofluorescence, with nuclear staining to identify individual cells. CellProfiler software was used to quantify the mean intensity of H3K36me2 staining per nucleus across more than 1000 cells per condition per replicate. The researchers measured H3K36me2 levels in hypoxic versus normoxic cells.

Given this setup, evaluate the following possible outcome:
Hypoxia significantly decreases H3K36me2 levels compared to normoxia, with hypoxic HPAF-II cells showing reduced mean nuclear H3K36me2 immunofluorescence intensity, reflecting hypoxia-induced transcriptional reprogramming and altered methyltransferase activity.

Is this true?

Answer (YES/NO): NO